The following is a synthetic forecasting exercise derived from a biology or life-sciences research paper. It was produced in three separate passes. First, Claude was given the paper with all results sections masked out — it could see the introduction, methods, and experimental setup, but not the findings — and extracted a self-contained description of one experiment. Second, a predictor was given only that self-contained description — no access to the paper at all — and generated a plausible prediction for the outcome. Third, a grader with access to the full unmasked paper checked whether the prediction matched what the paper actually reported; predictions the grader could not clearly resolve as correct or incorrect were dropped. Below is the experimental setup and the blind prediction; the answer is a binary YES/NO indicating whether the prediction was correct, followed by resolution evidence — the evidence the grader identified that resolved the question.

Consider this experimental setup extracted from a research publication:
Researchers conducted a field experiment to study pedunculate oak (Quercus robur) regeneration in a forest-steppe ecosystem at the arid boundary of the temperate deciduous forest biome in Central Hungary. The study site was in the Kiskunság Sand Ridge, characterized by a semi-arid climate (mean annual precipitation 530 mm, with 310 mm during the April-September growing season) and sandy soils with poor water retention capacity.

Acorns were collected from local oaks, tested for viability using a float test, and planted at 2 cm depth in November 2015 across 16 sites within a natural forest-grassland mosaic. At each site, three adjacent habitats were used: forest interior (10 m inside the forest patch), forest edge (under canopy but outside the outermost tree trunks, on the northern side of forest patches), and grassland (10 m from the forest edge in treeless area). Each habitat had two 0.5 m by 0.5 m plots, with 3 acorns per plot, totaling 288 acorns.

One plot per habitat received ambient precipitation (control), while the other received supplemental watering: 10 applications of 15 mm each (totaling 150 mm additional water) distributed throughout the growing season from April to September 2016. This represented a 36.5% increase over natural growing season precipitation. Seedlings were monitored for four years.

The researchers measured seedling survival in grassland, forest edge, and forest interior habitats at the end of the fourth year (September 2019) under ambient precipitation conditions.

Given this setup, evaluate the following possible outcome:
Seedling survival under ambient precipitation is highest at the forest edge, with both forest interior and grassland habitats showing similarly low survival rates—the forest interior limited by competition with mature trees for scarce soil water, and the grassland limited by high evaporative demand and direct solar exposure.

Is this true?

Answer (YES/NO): NO